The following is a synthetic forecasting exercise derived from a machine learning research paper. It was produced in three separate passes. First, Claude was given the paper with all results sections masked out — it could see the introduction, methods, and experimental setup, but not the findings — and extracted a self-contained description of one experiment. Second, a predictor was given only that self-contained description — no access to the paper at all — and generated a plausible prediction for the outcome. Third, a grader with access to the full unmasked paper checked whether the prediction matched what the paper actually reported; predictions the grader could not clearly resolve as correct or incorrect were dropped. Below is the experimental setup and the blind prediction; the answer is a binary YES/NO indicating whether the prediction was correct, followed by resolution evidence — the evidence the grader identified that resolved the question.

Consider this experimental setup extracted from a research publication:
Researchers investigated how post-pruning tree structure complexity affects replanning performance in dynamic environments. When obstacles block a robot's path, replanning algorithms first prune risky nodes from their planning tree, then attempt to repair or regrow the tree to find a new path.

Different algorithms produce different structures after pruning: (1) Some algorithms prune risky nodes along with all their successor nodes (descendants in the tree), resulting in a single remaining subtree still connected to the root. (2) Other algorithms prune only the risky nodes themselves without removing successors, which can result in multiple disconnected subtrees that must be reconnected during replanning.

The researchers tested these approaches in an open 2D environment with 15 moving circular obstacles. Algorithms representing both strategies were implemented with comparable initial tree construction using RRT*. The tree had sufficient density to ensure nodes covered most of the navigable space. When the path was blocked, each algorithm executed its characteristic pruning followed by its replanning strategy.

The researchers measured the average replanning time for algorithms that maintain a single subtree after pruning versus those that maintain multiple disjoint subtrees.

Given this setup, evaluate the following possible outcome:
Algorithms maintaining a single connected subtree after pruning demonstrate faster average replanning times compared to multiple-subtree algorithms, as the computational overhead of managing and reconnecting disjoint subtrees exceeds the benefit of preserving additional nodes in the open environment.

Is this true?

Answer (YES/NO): NO